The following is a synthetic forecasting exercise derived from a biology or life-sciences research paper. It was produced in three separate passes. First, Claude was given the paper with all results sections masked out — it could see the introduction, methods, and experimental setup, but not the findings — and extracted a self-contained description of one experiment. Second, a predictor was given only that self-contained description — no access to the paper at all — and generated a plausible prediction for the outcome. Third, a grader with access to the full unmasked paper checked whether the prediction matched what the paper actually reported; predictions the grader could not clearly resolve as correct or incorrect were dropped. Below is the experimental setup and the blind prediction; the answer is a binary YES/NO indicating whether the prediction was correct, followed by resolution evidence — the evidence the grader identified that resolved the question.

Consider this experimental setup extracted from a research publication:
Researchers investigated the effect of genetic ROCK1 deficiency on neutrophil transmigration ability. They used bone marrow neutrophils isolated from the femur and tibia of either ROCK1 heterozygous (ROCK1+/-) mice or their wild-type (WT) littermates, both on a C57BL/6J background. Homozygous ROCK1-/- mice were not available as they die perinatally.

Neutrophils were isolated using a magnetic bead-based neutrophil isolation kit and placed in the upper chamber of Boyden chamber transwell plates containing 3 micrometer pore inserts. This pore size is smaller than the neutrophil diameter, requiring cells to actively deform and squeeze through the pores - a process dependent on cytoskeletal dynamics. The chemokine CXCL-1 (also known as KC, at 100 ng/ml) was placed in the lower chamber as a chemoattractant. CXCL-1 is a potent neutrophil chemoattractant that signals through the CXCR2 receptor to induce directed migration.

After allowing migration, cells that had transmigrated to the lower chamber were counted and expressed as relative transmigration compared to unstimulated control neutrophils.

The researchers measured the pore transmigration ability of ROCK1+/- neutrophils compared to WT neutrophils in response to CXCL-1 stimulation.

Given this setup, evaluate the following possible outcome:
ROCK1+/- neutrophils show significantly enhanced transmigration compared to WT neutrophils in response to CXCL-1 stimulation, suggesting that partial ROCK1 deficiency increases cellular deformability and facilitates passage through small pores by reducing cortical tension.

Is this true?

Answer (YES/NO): NO